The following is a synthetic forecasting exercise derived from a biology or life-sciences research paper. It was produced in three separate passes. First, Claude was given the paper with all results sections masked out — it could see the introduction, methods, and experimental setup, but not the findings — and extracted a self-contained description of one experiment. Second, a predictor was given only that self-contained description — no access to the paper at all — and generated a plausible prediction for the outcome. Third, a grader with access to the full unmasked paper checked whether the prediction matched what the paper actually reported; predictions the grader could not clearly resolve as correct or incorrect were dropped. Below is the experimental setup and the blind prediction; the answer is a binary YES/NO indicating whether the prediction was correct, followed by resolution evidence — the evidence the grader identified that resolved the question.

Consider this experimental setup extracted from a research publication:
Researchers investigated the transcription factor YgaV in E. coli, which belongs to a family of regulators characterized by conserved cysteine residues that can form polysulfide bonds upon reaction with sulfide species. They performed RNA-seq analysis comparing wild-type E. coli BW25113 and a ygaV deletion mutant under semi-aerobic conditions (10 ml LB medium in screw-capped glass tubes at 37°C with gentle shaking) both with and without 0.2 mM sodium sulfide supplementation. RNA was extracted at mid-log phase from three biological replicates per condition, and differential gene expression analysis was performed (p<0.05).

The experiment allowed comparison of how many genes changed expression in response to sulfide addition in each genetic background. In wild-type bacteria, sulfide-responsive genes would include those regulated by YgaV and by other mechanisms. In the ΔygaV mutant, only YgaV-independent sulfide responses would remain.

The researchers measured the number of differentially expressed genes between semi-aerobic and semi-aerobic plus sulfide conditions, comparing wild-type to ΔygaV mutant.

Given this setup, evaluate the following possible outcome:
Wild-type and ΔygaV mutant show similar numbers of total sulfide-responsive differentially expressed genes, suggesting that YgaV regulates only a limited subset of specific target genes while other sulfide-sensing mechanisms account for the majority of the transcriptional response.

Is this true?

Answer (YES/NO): NO